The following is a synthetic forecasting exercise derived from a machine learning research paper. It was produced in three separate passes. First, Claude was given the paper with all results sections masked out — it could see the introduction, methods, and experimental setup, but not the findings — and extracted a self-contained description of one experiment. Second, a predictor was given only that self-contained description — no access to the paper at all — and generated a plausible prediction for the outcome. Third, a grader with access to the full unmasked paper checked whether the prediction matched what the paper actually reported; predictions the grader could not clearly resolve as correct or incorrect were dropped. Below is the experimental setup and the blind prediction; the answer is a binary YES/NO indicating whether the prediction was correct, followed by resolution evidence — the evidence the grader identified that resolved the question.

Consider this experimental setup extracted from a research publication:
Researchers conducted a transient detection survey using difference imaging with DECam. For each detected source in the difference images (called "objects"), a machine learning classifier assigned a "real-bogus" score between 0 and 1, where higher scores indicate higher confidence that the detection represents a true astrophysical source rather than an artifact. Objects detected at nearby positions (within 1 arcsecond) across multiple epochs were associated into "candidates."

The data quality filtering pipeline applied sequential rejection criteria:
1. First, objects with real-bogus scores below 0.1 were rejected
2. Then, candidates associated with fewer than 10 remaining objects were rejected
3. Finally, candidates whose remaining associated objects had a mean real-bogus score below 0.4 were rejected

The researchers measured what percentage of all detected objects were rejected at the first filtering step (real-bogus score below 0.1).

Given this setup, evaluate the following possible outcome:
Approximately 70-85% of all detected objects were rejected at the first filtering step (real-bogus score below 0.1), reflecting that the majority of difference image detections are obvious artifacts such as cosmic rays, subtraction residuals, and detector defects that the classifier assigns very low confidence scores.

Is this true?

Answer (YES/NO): YES